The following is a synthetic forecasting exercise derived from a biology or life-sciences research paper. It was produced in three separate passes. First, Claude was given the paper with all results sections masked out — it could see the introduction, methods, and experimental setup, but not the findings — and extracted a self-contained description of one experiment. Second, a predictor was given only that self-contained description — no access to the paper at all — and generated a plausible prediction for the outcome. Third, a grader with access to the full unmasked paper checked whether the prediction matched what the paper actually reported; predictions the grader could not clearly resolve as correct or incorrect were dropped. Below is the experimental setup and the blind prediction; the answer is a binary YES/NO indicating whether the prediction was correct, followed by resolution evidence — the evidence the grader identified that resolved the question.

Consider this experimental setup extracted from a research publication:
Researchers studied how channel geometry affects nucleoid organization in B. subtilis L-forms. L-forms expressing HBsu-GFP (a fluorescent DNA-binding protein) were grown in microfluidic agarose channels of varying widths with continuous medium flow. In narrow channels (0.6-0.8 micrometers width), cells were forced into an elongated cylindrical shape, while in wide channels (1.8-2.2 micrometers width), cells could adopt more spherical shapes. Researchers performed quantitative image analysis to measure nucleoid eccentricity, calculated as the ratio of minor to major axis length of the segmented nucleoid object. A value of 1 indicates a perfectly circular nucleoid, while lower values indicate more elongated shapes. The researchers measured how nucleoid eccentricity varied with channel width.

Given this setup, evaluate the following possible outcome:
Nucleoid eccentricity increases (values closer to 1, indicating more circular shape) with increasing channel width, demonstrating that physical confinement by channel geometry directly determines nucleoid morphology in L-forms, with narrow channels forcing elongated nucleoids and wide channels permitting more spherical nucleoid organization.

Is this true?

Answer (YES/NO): NO